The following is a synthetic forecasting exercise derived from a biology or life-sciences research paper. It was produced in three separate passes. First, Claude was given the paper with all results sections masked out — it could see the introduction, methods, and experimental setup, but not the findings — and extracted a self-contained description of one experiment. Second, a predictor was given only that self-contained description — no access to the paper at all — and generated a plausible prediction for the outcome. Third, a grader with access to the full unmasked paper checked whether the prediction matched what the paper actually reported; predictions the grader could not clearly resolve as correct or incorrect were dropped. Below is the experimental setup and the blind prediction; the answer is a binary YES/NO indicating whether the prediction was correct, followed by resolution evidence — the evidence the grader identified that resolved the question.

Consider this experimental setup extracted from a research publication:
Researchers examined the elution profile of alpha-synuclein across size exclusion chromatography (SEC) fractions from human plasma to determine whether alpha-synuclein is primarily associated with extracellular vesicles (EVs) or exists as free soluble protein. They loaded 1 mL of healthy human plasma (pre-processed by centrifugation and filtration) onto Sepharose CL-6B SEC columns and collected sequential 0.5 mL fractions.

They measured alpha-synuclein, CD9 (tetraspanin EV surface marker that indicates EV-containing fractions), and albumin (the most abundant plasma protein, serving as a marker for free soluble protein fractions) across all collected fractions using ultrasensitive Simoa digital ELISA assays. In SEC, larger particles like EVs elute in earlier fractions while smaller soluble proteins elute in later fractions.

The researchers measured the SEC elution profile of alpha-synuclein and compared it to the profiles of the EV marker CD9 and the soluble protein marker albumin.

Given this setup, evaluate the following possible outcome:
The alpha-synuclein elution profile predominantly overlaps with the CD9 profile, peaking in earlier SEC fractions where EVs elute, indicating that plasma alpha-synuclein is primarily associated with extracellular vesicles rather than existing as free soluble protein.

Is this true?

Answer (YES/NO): NO